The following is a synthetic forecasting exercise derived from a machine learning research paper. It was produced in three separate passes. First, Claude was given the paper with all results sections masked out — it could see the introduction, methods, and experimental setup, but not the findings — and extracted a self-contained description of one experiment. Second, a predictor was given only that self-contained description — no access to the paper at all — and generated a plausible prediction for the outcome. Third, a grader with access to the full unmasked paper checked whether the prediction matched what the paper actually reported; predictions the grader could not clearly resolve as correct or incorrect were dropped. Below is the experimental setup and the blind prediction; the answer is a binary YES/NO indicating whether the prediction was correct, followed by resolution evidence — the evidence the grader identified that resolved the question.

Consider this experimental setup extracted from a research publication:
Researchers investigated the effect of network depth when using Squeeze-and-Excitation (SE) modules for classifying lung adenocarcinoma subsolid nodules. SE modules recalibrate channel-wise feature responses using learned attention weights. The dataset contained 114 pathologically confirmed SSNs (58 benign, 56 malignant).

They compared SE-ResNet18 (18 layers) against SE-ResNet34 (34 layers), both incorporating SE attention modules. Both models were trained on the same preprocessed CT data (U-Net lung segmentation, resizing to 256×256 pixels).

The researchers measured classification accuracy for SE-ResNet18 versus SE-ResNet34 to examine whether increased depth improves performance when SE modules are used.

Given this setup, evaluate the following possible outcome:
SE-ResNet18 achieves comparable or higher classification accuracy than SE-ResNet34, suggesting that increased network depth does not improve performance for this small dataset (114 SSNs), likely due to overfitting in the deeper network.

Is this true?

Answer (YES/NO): YES